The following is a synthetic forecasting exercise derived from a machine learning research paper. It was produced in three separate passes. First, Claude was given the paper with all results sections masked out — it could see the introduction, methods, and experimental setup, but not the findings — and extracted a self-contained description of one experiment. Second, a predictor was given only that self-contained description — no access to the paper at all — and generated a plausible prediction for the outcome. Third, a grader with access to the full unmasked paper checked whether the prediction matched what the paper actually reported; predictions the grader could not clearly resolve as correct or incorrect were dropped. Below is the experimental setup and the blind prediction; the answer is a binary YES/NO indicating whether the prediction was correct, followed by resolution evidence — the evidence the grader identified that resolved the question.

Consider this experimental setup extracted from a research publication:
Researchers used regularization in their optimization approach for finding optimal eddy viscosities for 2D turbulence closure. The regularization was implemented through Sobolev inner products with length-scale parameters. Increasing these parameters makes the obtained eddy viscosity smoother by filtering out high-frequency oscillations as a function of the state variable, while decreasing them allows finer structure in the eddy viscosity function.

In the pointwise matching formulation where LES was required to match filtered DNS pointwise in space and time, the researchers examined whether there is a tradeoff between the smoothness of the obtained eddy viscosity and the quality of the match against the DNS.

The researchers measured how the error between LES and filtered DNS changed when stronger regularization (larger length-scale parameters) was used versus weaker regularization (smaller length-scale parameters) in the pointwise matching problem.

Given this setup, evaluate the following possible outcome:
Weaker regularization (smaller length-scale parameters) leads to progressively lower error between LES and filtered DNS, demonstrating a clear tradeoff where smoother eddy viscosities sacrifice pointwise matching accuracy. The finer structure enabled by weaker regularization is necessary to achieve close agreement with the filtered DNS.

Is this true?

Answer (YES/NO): YES